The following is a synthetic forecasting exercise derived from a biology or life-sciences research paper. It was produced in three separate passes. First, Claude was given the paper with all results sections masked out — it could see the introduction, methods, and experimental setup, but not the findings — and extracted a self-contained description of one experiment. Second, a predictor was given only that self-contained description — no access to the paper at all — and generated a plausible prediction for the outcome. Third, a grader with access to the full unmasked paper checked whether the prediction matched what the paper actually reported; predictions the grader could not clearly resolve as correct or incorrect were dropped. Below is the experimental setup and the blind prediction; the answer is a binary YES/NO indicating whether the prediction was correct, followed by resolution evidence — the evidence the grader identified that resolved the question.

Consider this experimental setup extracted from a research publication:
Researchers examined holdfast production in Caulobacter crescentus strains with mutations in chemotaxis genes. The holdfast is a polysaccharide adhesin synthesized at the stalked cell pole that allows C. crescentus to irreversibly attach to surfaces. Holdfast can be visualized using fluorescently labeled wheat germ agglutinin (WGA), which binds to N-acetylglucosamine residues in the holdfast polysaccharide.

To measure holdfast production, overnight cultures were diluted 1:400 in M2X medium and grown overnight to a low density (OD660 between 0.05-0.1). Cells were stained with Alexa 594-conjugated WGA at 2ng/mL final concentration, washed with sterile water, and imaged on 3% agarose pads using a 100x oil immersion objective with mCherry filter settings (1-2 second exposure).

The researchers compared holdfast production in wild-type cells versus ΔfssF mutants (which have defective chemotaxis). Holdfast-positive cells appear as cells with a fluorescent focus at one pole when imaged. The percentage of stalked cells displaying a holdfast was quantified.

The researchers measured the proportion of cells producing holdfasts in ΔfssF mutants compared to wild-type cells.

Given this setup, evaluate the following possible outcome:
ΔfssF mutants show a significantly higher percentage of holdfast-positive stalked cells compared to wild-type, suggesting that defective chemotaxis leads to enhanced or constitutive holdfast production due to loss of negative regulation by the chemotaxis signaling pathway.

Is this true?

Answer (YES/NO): YES